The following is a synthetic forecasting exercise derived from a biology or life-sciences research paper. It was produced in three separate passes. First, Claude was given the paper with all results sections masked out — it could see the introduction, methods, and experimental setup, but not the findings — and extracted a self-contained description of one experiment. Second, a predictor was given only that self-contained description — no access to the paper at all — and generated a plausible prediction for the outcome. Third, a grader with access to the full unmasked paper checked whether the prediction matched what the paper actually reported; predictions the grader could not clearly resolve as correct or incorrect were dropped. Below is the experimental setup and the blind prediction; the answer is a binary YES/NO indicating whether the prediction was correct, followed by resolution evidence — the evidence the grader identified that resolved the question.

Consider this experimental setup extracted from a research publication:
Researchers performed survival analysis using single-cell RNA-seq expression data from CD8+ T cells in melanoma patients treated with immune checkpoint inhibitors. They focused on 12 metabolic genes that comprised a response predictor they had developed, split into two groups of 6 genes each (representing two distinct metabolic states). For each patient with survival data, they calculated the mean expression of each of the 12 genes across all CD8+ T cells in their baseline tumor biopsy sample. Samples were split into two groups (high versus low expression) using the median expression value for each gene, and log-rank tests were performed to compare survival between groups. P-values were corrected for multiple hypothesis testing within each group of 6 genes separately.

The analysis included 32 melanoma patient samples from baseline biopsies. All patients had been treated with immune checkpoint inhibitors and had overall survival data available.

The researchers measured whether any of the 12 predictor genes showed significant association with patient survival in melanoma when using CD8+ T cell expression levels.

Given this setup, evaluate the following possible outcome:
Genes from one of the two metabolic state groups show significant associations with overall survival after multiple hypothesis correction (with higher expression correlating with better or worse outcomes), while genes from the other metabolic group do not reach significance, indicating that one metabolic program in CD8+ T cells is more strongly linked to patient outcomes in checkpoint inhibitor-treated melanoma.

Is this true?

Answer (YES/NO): NO